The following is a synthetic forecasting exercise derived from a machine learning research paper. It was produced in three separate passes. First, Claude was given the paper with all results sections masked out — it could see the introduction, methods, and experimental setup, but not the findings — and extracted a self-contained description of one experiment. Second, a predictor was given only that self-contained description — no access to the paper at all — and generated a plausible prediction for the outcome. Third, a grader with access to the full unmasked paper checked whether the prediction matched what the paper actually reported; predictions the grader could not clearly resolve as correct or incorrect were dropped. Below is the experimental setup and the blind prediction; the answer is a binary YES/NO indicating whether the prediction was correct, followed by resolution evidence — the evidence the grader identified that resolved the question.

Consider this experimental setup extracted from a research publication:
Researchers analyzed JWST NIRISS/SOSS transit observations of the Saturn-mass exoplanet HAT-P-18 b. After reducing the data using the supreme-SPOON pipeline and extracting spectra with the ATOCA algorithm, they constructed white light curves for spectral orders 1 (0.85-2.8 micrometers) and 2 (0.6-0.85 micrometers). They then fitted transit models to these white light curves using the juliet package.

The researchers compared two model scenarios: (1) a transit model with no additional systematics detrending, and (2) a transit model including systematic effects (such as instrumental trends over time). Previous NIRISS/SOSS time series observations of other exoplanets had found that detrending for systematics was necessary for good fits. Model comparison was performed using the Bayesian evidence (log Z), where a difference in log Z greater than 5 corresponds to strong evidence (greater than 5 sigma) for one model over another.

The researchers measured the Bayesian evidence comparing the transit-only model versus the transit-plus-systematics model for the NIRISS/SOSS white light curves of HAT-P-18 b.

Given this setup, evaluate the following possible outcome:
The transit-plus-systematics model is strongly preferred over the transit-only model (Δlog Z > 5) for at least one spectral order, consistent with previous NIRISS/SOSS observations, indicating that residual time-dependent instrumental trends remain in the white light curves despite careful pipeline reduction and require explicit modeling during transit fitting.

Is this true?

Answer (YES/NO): NO